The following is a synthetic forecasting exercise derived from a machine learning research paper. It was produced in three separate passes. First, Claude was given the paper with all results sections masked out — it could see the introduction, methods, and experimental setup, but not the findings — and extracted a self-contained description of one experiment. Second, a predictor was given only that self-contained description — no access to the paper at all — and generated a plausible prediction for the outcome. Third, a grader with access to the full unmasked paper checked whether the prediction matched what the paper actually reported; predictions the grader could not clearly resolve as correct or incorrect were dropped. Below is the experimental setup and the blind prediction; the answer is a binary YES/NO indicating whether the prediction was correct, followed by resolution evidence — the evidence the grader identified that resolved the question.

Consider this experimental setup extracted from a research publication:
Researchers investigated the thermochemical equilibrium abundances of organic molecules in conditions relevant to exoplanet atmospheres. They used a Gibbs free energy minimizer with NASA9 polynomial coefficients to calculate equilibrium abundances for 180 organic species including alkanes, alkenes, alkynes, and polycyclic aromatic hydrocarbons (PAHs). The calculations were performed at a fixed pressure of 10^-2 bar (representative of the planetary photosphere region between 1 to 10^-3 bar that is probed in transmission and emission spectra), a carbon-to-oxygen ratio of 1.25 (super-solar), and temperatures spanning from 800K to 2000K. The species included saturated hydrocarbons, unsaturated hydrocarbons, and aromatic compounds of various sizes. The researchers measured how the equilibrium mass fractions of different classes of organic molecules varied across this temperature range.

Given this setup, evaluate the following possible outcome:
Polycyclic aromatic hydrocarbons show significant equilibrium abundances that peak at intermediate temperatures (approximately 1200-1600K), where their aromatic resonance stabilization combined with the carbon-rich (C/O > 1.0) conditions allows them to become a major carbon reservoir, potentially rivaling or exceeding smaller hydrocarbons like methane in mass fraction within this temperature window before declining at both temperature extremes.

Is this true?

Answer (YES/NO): NO